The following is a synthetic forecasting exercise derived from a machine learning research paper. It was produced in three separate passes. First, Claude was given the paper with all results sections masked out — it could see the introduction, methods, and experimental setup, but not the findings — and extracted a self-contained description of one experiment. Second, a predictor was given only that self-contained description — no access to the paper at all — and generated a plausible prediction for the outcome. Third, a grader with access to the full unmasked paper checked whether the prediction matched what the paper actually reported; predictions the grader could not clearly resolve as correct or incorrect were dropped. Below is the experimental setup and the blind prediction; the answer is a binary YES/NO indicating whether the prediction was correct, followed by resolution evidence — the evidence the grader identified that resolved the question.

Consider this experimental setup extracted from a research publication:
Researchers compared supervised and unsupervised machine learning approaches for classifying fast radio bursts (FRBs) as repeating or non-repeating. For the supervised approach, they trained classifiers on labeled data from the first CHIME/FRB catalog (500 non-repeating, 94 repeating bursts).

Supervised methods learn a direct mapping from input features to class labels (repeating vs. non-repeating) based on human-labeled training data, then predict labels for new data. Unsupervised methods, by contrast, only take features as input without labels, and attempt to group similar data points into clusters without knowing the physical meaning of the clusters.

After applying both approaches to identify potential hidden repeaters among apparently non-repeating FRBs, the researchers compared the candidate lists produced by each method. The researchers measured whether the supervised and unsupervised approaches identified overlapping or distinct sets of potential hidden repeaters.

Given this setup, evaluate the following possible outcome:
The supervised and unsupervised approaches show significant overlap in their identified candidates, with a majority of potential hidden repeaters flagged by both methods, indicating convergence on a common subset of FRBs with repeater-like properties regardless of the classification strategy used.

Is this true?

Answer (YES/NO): YES